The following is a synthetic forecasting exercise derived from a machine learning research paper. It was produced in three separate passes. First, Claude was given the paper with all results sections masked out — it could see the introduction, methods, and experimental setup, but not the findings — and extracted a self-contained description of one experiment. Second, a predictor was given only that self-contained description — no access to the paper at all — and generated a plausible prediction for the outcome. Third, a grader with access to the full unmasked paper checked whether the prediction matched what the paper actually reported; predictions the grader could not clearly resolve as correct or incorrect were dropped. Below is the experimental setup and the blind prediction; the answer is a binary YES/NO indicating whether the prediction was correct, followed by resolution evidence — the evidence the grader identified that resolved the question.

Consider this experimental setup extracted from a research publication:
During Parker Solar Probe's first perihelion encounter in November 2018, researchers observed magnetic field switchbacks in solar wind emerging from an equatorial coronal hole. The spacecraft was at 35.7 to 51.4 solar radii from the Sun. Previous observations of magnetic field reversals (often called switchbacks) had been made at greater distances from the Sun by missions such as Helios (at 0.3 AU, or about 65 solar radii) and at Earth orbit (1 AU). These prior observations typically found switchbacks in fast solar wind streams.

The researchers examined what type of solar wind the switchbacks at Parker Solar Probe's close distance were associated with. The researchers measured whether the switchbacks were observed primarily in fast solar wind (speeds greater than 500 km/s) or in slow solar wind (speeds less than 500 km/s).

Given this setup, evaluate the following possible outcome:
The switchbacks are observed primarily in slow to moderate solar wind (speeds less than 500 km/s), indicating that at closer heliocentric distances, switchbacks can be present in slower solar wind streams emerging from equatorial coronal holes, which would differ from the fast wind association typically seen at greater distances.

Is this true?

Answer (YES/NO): YES